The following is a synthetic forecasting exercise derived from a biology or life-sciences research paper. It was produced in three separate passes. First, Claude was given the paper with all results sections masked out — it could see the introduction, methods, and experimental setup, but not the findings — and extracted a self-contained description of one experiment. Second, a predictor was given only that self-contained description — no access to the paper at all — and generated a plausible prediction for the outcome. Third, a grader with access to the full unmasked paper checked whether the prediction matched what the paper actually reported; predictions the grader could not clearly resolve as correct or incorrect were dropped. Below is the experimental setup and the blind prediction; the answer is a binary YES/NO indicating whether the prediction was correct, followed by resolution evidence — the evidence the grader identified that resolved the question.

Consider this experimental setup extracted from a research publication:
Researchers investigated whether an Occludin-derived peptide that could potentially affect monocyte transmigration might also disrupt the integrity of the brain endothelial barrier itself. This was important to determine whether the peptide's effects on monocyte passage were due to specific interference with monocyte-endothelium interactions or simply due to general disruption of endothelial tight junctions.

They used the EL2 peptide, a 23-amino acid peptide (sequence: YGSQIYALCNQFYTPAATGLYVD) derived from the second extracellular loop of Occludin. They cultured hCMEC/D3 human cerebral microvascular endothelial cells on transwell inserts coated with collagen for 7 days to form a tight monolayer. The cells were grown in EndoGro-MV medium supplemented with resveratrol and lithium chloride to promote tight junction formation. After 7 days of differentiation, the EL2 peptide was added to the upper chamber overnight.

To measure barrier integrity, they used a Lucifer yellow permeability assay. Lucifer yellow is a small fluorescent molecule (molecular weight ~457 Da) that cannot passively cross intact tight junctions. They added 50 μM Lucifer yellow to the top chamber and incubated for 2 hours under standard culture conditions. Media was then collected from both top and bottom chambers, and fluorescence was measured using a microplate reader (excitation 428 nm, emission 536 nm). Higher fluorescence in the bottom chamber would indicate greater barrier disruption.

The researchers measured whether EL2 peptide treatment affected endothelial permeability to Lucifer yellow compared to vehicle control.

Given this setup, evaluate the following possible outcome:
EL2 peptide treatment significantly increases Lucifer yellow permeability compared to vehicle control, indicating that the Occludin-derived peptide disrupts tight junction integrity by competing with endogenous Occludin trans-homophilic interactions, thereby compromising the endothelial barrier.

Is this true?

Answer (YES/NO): NO